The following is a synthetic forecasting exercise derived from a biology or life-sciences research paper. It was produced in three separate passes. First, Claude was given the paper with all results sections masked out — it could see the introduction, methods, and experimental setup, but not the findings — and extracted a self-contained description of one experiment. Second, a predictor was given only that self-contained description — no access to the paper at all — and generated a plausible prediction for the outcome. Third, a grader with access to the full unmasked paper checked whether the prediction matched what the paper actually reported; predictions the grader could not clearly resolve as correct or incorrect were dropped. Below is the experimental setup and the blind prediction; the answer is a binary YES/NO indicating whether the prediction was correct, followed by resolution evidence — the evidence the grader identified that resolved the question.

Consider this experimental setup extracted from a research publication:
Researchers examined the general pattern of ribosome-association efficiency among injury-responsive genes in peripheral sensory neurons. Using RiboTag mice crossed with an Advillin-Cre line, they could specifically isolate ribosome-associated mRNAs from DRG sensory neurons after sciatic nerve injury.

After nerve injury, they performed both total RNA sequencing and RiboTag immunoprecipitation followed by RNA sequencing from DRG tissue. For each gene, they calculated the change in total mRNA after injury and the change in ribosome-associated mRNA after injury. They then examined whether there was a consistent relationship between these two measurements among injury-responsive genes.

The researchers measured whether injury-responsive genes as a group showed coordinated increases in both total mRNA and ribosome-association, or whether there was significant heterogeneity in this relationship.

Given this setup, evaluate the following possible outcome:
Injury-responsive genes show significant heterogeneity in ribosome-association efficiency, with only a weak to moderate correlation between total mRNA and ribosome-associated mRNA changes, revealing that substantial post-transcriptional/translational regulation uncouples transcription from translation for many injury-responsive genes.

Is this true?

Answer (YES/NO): YES